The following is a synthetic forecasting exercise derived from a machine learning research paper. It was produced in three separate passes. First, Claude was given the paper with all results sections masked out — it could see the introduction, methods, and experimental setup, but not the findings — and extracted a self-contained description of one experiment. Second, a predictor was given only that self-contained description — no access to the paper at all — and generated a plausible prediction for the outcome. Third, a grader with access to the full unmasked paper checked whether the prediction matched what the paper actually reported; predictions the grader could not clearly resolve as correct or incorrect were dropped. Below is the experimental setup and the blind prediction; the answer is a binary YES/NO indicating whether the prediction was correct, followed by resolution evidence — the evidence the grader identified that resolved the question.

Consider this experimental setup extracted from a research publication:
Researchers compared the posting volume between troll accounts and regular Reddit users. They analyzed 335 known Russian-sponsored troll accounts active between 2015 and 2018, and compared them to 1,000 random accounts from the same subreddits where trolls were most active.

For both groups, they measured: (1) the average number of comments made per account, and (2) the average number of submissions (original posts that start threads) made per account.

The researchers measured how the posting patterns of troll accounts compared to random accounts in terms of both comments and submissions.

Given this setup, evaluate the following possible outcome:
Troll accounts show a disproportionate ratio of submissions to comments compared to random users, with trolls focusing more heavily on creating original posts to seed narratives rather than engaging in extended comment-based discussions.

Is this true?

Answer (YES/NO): YES